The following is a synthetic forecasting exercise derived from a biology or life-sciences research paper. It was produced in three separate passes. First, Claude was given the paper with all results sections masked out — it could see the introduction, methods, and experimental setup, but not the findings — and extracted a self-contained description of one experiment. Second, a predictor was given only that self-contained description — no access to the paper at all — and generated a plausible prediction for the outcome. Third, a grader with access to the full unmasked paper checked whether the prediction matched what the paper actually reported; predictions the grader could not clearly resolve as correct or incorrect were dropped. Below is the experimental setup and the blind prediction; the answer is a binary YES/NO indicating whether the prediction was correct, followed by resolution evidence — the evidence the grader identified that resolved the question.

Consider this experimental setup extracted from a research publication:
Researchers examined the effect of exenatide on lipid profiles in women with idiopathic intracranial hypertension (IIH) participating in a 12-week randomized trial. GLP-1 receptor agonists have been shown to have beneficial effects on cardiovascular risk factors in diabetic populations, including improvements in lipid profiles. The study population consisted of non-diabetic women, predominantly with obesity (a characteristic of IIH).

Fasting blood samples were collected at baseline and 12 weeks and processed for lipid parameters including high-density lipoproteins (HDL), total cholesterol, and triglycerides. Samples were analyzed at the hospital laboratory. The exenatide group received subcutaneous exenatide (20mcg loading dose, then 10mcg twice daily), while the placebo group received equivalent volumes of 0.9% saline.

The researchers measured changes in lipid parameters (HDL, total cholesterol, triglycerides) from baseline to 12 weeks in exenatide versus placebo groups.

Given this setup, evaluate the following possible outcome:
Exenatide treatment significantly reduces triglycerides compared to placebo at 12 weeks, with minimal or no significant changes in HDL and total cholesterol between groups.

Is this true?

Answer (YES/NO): NO